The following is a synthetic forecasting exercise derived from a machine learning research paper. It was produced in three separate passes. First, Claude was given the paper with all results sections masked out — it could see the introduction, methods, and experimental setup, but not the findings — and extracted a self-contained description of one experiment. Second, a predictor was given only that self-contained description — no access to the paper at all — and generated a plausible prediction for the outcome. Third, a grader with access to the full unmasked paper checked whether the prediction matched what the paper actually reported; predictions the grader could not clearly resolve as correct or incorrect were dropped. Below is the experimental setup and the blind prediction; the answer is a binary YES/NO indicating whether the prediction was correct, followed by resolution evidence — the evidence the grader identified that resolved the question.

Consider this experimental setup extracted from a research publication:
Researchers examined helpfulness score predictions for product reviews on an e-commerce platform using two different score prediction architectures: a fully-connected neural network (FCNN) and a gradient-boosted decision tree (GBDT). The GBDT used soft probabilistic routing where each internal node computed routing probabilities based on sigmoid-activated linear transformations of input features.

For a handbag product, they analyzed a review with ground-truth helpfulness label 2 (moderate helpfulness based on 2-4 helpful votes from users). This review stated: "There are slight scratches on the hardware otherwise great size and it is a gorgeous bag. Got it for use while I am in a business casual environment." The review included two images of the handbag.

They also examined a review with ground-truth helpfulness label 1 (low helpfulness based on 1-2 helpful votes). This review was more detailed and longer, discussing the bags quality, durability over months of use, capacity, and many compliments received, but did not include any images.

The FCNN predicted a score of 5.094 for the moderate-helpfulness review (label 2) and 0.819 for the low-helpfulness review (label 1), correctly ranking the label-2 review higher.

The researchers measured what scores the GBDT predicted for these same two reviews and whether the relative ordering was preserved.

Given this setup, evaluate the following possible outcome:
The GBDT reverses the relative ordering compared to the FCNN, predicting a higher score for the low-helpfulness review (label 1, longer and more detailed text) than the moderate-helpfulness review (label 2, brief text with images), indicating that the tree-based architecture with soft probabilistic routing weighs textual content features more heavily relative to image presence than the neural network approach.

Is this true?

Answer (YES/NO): YES